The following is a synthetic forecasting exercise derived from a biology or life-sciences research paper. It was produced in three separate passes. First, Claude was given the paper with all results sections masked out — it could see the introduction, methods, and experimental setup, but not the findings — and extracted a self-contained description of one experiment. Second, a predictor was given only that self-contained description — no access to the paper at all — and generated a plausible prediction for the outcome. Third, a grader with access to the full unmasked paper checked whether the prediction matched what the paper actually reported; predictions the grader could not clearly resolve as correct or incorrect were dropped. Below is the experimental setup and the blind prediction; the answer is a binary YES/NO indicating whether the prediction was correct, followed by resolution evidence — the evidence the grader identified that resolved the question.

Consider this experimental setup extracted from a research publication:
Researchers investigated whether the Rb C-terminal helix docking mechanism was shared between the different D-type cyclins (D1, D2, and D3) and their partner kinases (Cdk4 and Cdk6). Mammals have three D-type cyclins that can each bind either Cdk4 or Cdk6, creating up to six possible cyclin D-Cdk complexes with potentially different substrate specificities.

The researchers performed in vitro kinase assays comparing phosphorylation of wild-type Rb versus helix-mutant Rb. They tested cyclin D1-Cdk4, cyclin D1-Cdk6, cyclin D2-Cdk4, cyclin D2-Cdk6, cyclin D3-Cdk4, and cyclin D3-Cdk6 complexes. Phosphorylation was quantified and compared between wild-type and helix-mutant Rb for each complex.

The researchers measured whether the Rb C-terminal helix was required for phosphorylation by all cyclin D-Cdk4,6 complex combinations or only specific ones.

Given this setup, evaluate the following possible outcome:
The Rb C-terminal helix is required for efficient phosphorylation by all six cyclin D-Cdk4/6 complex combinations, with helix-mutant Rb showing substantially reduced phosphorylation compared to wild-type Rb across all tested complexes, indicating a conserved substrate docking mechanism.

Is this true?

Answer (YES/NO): YES